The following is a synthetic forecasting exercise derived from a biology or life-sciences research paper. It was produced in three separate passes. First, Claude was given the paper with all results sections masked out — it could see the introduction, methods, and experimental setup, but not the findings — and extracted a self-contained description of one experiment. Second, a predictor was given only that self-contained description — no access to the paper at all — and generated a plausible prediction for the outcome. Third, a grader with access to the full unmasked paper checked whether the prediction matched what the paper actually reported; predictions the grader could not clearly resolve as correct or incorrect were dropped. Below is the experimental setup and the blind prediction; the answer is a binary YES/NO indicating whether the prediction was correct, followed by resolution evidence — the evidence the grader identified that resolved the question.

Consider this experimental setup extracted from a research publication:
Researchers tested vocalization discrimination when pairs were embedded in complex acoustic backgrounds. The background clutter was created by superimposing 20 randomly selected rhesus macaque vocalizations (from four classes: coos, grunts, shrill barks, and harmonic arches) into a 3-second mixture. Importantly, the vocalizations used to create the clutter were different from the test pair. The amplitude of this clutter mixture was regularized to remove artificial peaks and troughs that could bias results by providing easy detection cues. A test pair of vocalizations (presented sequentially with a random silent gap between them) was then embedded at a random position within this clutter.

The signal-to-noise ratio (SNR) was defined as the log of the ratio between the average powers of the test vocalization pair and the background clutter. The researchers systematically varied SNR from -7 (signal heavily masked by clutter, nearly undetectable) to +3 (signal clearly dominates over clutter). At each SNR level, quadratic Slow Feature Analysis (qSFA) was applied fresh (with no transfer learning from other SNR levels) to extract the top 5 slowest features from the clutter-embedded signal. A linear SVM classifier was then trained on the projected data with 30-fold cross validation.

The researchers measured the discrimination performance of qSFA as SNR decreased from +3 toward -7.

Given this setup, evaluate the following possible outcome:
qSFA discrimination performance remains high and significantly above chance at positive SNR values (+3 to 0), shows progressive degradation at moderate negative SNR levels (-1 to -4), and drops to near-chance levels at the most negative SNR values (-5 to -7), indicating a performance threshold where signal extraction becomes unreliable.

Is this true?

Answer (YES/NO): NO